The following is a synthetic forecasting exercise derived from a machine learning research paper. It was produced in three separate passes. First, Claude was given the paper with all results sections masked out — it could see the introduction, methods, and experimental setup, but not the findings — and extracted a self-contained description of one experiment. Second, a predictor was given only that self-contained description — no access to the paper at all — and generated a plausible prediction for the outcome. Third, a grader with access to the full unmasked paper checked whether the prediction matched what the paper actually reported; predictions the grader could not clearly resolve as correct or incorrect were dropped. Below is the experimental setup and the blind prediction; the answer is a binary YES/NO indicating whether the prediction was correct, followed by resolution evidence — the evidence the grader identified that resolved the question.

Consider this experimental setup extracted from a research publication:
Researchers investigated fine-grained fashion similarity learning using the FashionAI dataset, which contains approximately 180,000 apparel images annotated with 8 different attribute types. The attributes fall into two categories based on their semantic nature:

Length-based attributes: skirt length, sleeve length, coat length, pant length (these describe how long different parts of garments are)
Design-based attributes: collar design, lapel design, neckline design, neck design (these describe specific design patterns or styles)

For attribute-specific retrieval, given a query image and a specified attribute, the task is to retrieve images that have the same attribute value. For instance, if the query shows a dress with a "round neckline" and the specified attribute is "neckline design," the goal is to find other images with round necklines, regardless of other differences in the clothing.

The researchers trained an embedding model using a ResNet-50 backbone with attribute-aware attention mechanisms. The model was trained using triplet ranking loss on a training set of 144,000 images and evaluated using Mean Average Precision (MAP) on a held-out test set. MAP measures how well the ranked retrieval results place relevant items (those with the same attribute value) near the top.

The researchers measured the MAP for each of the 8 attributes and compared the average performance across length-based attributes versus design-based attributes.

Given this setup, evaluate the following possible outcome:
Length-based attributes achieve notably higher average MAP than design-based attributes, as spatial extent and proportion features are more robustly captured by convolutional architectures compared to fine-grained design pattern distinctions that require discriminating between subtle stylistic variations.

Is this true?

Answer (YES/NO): NO